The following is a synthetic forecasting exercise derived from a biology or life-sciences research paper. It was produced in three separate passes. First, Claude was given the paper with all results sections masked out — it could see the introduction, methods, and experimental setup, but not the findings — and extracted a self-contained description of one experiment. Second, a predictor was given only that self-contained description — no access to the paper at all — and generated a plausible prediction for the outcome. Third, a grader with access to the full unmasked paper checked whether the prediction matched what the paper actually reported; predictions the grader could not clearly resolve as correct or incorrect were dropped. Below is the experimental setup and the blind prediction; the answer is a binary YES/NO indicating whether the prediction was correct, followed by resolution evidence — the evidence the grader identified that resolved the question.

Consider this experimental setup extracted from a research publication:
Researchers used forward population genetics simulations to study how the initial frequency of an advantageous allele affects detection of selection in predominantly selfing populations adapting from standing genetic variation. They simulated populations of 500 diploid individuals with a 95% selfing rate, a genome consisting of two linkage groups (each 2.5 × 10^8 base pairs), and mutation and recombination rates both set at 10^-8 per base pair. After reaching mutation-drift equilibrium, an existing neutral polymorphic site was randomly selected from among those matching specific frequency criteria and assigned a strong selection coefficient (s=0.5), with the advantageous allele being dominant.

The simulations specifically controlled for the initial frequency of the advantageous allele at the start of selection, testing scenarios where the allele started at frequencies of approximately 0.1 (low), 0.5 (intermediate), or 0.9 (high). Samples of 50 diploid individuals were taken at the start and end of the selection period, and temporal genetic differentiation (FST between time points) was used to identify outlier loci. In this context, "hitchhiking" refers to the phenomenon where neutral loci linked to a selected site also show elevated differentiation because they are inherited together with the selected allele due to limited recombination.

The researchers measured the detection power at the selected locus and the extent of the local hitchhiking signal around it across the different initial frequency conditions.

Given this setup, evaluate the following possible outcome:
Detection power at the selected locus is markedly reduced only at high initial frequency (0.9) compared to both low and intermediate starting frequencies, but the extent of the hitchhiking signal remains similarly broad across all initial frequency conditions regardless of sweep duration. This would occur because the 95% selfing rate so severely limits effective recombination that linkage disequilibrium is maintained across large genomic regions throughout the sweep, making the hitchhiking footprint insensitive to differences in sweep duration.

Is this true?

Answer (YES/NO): NO